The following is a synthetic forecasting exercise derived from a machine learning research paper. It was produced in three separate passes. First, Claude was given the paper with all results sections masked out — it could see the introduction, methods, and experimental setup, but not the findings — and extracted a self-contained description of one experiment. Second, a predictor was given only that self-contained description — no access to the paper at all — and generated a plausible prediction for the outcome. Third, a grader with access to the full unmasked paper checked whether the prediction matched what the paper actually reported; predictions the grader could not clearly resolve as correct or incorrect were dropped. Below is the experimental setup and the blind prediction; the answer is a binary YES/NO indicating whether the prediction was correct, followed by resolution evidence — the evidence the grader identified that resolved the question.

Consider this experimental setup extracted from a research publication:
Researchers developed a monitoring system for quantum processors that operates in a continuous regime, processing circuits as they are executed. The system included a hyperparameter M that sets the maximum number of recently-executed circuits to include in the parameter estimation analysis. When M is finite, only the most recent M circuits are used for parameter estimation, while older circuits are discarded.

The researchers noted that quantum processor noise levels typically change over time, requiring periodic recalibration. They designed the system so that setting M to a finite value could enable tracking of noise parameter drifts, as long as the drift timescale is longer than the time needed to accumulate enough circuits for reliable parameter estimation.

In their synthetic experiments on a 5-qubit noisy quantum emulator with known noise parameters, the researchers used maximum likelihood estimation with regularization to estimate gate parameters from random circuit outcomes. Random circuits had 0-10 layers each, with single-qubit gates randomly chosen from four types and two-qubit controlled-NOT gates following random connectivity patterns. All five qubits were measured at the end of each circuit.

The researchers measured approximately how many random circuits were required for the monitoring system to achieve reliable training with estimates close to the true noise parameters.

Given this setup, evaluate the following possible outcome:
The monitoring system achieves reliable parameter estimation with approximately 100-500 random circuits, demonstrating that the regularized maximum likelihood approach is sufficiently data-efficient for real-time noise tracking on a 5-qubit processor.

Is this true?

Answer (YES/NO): NO